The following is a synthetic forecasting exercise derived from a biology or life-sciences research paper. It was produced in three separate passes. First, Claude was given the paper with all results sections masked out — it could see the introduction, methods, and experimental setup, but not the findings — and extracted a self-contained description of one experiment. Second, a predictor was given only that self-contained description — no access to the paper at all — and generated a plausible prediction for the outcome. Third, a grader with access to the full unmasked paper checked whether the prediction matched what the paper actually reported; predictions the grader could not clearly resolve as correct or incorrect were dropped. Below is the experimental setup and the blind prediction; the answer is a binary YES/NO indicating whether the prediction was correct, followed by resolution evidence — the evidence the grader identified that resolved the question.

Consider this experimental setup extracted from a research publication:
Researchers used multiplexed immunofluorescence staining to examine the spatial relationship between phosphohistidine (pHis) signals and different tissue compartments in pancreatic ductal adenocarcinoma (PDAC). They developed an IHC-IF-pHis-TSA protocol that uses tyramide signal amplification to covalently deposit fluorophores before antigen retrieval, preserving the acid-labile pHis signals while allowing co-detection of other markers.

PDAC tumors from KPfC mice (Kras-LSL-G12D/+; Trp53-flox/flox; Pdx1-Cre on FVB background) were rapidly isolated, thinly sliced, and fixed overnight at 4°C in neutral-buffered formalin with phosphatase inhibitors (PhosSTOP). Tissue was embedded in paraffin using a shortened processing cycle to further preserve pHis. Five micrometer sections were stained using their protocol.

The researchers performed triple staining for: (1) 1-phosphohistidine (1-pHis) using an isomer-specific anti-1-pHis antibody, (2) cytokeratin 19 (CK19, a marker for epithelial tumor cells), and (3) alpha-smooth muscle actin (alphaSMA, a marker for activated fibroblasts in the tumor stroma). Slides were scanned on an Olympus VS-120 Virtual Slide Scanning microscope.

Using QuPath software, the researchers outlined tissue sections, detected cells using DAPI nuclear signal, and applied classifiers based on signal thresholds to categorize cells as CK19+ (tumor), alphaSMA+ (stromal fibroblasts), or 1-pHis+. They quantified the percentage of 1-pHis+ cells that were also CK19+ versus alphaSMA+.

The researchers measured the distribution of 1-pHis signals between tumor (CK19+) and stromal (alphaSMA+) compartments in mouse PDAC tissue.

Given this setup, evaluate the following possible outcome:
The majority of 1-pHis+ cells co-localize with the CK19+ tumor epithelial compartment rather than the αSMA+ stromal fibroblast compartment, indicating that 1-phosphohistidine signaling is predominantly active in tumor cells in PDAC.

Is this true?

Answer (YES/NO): NO